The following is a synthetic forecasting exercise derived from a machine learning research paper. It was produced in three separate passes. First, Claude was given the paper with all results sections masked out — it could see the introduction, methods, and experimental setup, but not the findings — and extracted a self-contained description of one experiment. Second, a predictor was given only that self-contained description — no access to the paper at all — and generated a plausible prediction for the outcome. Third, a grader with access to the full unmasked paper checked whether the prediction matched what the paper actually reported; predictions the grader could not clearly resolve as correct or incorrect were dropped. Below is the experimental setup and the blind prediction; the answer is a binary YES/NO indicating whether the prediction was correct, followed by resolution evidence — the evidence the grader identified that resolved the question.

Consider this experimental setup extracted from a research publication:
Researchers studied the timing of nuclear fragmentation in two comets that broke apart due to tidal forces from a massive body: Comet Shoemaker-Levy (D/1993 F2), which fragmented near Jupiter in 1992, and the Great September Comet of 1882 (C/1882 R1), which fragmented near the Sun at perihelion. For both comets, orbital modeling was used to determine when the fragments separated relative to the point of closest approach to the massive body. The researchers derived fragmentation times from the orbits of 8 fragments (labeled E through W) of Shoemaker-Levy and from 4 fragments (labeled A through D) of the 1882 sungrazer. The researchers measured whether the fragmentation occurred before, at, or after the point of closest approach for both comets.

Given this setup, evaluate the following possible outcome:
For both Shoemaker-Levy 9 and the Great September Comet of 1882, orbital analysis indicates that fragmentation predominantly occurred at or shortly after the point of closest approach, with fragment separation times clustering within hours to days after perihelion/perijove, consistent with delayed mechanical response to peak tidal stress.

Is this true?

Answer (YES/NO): YES